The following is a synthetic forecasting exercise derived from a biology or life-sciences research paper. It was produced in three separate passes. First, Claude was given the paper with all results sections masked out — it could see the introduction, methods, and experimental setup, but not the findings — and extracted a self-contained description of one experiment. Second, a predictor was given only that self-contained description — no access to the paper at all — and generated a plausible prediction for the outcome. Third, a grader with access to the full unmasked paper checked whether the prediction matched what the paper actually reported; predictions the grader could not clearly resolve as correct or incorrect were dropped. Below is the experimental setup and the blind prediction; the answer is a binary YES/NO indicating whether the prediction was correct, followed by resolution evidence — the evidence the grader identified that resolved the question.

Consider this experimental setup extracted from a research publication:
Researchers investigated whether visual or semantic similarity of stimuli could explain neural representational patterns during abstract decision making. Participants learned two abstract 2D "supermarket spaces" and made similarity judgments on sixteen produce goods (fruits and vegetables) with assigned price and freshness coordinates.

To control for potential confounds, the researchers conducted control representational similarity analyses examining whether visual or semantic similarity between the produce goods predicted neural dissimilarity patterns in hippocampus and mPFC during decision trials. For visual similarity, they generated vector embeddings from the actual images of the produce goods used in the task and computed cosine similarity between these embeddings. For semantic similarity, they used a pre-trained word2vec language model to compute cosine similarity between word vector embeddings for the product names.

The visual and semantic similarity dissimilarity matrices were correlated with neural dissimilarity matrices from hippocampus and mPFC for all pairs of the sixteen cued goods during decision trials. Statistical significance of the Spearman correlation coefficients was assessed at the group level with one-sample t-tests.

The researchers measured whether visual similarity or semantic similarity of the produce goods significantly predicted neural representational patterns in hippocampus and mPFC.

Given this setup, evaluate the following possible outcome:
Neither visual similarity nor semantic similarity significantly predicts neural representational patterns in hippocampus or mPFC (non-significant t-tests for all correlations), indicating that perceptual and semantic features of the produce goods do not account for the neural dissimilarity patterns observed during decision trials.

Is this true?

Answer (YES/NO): YES